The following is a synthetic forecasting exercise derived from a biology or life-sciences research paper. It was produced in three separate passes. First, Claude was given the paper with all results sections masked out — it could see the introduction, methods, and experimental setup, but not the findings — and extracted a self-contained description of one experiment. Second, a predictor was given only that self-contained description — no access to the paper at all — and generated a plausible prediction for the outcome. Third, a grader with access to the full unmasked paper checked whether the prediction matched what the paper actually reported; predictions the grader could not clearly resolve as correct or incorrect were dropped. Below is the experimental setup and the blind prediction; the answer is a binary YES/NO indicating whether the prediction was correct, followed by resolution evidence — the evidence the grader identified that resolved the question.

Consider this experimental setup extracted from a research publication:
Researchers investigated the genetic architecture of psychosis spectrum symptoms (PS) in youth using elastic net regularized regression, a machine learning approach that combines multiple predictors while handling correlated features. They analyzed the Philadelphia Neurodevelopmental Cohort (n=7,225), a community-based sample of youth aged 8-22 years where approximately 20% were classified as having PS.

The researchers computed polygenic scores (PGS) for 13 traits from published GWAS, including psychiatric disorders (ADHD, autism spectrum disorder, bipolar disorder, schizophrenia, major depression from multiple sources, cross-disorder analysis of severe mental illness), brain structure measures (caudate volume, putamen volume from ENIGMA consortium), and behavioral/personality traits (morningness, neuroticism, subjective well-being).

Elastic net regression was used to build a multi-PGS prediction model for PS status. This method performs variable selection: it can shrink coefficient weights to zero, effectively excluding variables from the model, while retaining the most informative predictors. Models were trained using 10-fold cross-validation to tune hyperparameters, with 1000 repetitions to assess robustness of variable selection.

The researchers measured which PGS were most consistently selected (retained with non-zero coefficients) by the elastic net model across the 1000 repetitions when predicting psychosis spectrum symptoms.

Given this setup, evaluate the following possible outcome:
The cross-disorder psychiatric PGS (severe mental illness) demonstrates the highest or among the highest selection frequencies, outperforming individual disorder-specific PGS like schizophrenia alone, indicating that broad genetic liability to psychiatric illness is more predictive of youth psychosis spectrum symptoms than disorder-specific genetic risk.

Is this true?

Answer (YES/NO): NO